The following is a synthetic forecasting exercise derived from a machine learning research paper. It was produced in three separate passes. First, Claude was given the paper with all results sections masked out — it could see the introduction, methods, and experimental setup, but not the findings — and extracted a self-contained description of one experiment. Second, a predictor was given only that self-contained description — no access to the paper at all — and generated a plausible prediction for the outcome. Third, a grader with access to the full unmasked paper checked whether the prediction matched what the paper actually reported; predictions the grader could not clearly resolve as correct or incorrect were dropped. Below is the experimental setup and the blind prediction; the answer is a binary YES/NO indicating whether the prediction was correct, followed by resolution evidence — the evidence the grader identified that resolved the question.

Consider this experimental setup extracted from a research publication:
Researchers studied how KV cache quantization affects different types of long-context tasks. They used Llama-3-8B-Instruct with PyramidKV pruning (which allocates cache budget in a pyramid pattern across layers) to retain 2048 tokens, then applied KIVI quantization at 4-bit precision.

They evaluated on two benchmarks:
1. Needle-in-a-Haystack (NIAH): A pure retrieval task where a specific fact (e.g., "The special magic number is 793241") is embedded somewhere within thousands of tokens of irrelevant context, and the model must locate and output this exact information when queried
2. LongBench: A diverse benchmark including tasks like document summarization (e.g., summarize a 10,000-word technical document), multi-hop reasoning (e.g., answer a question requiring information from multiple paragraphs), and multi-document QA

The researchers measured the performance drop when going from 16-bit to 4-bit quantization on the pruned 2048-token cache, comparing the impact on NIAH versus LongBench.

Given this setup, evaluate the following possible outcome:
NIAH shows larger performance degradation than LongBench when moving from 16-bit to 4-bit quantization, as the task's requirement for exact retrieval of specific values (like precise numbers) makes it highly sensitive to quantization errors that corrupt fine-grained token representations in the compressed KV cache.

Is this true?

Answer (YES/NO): NO